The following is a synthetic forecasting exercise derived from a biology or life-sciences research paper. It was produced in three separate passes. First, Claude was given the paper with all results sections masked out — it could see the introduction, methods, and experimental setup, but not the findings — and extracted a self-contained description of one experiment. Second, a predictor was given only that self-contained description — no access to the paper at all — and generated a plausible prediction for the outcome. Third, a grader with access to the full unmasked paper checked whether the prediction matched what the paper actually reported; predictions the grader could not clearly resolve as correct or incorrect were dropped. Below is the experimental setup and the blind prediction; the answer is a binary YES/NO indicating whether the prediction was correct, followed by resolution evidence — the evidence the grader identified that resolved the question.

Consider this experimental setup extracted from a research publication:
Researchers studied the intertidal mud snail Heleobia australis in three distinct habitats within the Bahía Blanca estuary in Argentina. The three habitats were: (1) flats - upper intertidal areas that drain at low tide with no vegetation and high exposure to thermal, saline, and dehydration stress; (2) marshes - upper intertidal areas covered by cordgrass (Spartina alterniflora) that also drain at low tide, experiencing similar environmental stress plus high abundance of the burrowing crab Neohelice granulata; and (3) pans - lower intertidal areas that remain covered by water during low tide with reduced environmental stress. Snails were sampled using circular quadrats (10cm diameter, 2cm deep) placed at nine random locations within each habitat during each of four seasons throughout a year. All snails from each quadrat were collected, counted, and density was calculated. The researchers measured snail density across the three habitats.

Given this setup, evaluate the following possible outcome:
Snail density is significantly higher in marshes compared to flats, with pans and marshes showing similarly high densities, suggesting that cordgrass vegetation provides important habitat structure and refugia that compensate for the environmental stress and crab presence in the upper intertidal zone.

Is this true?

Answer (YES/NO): NO